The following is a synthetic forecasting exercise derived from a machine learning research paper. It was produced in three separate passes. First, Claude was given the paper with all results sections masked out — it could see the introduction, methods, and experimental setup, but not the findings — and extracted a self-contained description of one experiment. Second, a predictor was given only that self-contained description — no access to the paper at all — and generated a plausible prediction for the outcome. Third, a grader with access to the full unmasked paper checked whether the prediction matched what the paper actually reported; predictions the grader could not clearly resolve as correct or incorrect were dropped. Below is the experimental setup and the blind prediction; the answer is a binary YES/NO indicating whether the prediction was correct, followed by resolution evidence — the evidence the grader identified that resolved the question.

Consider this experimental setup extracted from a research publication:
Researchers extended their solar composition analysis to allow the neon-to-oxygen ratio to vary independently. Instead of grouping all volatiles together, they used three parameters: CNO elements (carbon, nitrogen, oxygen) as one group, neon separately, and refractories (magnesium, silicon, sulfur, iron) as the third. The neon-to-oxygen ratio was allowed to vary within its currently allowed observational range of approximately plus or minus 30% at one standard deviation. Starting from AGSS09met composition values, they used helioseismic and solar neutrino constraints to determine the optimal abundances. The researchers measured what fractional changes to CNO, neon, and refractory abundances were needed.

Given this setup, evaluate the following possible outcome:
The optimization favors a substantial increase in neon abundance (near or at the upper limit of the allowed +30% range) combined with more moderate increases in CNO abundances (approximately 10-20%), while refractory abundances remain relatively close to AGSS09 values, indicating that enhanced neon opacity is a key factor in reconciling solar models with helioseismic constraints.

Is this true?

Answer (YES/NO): NO